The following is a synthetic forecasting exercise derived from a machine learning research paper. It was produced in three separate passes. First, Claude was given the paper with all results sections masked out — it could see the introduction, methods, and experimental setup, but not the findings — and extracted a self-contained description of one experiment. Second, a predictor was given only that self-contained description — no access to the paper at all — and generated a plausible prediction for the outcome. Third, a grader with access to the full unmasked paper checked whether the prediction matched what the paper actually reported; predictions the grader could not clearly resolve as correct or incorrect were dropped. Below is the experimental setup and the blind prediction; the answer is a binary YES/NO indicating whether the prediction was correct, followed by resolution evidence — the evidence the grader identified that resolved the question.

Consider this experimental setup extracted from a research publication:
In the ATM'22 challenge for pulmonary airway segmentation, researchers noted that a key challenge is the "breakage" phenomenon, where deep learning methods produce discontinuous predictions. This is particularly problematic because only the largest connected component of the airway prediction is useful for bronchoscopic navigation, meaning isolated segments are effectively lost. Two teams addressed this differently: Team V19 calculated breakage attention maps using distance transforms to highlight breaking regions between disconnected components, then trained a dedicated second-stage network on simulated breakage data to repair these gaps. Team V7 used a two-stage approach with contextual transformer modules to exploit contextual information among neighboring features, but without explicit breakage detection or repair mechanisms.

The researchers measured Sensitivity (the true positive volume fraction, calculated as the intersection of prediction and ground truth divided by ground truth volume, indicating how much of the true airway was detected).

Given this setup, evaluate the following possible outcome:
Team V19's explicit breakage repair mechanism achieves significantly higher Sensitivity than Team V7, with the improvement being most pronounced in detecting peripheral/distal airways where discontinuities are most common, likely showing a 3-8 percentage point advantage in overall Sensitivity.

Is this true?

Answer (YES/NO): NO